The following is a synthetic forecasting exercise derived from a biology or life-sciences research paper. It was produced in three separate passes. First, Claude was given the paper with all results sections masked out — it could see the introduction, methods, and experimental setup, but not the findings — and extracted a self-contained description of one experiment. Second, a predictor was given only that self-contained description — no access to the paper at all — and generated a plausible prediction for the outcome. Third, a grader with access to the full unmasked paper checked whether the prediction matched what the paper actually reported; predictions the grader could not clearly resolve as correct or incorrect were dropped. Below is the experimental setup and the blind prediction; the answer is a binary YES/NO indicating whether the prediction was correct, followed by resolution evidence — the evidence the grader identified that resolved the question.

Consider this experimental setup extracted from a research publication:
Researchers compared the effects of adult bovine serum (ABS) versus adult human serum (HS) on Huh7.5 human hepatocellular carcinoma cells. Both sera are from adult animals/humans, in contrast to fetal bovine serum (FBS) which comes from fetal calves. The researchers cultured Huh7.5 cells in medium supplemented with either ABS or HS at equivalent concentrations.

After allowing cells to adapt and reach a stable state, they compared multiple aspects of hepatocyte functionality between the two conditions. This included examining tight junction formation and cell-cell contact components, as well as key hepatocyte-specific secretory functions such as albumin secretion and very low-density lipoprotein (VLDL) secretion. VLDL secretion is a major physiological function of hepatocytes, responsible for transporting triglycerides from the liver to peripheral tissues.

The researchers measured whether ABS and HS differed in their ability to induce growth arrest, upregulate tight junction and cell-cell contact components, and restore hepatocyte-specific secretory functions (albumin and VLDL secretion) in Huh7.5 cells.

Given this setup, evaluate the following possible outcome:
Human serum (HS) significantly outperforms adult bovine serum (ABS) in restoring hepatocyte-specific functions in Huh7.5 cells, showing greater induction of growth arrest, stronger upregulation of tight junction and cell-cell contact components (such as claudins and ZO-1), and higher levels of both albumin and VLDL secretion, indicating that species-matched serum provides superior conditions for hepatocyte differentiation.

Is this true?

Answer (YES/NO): NO